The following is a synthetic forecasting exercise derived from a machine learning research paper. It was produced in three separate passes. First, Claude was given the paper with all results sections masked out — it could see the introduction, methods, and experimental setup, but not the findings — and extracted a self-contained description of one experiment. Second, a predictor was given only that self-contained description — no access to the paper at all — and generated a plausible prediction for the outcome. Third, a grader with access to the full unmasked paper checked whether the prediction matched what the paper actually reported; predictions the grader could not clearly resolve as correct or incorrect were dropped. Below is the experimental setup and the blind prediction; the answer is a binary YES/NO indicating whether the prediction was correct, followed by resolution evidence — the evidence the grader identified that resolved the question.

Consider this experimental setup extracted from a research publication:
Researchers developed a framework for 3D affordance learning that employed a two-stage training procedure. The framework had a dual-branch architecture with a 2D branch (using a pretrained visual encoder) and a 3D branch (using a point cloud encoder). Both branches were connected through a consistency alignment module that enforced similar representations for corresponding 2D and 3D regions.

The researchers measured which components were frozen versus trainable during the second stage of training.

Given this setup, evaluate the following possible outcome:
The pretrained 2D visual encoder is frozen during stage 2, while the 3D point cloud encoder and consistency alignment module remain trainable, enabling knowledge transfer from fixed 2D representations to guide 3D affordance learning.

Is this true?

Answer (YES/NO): YES